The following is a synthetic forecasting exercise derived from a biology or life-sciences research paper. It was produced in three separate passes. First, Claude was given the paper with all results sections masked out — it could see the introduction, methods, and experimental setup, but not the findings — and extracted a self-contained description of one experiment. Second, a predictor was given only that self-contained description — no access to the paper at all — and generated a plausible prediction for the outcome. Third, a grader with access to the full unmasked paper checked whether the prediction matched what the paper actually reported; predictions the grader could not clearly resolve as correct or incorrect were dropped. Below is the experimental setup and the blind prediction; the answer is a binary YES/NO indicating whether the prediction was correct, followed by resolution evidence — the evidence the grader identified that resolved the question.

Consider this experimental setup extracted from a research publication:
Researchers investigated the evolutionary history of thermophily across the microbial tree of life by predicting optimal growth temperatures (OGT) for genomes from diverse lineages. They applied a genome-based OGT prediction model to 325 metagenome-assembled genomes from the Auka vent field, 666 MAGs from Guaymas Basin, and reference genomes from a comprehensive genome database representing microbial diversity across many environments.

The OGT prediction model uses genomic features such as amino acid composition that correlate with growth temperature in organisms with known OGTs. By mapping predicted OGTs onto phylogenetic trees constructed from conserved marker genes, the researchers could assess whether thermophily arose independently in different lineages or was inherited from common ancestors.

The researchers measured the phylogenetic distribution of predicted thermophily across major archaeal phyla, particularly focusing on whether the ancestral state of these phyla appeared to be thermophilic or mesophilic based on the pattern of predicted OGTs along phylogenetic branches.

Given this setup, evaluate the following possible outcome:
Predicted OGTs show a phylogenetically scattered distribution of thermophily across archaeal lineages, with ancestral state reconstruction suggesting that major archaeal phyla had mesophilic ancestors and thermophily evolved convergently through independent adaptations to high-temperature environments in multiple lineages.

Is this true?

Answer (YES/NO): NO